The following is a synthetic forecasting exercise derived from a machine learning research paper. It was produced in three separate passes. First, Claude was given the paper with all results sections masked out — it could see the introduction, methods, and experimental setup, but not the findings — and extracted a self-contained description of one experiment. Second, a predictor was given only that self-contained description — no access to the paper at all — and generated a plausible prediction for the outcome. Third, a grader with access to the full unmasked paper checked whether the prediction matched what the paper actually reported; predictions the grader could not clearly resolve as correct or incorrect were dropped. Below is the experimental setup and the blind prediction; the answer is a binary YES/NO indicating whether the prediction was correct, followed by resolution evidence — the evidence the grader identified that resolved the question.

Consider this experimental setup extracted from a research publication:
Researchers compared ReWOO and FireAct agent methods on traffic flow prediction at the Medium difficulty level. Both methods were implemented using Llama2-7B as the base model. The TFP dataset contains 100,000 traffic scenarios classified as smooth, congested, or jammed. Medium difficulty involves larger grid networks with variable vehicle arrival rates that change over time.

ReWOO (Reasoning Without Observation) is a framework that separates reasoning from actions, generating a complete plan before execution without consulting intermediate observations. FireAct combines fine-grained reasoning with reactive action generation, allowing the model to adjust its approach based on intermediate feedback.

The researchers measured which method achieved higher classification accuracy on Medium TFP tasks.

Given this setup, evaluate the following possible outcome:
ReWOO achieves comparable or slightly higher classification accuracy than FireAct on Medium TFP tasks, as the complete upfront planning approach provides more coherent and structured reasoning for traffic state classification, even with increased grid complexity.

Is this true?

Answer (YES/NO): YES